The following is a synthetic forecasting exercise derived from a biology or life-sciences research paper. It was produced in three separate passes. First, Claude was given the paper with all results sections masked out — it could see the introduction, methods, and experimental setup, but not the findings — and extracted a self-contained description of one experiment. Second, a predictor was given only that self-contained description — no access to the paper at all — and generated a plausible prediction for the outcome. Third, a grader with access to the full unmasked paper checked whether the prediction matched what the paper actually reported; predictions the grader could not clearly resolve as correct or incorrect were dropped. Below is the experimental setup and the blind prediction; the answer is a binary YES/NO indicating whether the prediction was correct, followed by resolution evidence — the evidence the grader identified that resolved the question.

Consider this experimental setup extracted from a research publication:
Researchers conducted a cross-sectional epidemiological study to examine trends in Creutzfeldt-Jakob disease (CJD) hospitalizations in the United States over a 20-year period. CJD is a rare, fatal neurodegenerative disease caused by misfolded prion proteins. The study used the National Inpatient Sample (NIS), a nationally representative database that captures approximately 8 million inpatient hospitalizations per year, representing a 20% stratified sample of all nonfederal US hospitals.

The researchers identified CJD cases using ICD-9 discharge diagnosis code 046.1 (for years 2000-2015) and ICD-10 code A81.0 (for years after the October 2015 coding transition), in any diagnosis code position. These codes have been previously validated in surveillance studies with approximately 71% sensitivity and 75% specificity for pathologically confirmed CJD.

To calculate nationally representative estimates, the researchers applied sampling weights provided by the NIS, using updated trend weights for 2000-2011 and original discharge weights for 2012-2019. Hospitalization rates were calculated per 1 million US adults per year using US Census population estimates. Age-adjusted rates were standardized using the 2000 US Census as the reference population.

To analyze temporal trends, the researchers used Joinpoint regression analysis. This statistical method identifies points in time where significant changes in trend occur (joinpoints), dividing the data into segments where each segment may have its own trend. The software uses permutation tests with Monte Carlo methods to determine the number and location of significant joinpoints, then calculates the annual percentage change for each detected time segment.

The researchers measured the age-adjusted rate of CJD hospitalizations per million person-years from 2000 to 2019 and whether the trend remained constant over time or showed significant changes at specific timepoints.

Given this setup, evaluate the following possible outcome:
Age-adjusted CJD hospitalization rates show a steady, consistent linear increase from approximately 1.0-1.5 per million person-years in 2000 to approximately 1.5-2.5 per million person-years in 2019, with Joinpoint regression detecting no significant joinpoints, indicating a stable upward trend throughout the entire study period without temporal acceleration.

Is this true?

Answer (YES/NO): NO